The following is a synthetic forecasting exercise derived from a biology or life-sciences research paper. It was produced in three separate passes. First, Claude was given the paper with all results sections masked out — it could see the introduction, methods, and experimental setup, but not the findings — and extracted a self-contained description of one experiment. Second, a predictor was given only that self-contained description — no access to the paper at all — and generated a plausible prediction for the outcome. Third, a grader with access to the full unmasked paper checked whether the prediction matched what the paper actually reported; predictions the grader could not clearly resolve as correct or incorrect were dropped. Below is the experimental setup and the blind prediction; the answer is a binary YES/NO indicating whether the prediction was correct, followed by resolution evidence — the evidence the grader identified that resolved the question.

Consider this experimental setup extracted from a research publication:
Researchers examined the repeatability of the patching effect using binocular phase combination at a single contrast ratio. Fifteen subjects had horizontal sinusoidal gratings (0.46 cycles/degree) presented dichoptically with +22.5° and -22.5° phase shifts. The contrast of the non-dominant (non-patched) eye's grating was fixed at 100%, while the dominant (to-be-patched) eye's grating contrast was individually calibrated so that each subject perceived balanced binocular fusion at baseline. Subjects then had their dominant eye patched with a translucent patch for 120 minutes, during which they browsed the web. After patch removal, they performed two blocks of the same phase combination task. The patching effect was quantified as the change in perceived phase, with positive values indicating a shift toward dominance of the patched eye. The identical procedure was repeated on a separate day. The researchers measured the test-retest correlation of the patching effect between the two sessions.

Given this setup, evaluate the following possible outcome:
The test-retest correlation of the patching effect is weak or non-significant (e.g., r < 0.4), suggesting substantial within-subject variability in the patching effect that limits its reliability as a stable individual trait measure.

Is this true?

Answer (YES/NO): NO